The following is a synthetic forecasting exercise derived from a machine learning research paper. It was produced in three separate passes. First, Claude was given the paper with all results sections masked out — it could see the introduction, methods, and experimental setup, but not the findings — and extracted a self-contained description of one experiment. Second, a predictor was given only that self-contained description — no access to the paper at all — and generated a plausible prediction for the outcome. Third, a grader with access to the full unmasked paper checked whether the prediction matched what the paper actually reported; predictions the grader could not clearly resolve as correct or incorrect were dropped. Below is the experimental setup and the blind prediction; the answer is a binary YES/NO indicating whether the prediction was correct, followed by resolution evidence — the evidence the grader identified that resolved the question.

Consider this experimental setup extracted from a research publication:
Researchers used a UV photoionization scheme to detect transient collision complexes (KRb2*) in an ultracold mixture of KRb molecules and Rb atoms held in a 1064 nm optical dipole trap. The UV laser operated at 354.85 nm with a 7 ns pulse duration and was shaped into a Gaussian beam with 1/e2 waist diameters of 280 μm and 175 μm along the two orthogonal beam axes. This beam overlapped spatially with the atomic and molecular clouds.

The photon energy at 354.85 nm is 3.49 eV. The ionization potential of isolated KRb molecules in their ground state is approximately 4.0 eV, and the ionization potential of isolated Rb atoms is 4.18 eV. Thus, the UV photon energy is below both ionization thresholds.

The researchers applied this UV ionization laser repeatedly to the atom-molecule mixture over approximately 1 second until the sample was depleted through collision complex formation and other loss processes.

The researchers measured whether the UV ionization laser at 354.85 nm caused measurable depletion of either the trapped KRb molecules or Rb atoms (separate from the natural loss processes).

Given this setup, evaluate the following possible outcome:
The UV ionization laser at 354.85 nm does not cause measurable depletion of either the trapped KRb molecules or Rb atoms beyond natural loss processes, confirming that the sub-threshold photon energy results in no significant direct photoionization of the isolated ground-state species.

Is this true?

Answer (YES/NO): YES